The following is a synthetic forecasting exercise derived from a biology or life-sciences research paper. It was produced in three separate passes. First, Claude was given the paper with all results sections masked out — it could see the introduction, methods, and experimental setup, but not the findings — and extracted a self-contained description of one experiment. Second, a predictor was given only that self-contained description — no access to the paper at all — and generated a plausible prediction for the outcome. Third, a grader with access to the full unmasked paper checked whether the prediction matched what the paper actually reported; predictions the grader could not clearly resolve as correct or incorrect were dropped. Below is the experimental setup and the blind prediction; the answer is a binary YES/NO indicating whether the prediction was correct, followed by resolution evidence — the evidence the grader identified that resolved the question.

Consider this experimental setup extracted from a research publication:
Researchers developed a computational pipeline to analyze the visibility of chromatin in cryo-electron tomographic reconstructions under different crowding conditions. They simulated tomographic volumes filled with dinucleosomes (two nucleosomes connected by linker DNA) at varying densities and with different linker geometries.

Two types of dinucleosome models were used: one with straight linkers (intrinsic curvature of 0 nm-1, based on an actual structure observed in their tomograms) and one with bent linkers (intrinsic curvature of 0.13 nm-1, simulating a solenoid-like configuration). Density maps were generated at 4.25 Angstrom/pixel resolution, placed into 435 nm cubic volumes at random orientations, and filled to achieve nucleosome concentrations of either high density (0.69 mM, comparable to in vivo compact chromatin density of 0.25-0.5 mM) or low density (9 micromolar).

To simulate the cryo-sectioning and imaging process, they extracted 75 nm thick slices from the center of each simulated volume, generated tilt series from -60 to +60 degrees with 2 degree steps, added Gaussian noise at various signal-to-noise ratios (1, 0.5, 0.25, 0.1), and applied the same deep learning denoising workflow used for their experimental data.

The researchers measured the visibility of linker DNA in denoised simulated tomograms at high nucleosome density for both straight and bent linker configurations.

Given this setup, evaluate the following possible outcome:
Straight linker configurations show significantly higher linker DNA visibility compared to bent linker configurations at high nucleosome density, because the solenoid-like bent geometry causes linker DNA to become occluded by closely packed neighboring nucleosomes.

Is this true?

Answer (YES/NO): NO